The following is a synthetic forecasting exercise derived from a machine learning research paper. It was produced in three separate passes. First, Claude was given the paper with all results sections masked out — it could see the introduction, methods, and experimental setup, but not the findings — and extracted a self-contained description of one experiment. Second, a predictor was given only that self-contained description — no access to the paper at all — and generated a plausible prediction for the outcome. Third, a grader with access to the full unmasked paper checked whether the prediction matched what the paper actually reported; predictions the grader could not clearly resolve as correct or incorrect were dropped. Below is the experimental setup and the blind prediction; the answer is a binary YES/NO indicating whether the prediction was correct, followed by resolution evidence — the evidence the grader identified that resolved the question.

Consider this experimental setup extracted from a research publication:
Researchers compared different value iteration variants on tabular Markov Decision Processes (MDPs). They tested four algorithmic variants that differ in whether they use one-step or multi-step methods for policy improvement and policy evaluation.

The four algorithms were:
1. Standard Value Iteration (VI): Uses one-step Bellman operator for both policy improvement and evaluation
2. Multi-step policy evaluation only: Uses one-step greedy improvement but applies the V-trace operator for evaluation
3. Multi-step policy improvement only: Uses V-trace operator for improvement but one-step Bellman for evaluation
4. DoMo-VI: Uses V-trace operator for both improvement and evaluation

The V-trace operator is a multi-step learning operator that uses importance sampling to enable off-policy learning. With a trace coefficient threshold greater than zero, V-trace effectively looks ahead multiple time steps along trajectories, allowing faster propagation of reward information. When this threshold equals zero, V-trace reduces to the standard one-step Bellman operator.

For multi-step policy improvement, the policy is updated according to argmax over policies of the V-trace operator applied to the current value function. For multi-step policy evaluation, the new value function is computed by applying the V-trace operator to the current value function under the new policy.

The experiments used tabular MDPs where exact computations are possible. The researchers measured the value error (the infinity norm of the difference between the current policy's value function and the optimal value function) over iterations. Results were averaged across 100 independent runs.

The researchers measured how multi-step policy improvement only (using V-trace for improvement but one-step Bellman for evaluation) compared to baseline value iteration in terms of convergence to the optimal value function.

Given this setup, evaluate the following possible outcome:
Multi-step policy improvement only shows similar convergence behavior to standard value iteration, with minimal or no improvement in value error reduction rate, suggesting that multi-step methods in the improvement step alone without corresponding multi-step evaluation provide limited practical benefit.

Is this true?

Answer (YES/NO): NO